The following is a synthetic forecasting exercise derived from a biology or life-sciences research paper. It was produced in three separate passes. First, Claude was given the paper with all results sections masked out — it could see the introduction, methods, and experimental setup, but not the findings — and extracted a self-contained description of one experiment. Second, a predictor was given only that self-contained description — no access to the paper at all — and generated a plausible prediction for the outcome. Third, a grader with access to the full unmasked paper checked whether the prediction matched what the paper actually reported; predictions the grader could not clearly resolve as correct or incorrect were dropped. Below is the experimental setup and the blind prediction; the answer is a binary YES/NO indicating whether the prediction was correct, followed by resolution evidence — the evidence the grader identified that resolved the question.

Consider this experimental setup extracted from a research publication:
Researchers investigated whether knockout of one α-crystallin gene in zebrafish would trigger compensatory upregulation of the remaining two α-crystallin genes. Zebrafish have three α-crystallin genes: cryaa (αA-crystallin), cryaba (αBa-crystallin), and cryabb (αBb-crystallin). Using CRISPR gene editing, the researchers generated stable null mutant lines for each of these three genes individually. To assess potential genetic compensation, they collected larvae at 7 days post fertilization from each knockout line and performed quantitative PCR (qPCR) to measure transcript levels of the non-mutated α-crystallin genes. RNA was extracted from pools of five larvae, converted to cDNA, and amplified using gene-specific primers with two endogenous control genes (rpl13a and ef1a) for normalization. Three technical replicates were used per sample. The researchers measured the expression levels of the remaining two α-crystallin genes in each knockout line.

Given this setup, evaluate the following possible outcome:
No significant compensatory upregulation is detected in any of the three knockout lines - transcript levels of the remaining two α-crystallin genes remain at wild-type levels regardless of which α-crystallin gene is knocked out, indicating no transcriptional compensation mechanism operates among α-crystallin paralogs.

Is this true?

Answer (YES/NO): YES